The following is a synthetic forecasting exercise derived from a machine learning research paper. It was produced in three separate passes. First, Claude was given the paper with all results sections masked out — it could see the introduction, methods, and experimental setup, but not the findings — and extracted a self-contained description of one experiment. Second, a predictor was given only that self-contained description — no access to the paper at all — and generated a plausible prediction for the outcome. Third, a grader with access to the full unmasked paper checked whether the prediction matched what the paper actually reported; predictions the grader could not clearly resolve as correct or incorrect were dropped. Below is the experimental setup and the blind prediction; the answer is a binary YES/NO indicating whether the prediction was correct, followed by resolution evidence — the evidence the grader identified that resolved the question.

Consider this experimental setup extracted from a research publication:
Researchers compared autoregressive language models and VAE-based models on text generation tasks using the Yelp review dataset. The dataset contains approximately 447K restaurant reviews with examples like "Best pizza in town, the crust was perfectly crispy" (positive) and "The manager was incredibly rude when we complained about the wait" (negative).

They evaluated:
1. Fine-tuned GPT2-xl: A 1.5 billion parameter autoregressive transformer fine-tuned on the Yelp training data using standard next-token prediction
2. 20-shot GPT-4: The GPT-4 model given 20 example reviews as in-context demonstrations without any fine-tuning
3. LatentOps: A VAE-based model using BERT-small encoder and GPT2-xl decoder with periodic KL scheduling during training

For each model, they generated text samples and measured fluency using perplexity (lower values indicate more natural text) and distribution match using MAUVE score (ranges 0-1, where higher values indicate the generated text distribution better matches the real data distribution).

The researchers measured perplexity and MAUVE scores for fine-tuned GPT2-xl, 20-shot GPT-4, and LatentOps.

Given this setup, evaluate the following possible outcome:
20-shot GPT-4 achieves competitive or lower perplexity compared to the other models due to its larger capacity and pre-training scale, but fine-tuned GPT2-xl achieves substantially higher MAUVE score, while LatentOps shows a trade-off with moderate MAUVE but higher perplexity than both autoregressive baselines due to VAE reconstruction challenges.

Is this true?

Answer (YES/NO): NO